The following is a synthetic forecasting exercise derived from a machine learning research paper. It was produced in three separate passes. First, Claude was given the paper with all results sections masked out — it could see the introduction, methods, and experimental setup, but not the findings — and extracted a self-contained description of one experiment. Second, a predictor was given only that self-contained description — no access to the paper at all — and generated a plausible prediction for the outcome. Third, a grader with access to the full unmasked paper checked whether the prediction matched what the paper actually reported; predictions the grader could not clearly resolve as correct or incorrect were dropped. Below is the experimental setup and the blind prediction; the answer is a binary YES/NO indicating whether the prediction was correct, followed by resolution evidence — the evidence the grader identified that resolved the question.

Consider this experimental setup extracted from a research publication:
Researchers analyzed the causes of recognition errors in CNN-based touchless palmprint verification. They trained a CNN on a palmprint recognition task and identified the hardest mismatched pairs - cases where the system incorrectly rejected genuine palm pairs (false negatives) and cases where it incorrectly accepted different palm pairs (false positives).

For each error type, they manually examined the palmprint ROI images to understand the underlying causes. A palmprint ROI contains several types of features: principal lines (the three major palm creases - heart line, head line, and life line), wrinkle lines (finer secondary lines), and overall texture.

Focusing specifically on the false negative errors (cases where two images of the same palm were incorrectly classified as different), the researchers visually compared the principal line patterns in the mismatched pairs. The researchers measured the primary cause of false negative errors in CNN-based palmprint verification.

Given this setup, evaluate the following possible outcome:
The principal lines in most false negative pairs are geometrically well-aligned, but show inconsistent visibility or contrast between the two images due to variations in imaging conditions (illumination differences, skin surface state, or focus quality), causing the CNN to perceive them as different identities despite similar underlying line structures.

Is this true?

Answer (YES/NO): NO